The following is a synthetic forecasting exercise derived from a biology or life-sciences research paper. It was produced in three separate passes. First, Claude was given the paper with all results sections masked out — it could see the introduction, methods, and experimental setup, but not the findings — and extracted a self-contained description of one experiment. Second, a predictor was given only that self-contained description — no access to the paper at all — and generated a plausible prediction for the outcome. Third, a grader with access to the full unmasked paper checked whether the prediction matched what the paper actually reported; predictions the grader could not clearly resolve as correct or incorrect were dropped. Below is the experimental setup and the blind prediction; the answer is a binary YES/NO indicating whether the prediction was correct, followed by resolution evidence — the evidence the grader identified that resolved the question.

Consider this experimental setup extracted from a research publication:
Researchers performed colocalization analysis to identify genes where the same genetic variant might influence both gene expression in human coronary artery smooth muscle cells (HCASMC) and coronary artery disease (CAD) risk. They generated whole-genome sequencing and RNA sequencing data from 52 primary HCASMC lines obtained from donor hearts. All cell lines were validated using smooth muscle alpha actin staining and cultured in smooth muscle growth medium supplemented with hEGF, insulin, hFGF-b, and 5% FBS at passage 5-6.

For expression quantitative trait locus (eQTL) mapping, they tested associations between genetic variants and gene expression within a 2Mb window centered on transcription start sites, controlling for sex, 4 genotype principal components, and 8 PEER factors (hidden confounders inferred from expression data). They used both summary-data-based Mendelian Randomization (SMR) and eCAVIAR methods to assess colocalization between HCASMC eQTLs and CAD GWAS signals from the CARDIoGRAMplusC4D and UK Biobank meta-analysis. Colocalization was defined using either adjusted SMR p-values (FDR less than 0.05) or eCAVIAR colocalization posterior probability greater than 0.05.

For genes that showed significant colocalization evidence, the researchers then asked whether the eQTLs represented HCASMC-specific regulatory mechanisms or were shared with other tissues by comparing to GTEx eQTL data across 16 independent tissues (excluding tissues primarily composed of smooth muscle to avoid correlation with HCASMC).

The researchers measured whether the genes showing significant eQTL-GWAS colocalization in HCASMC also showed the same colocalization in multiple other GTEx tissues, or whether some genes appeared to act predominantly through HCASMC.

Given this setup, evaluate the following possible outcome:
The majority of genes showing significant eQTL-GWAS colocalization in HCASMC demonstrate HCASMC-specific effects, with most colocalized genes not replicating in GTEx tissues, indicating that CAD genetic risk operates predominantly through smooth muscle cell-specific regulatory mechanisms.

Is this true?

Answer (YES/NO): NO